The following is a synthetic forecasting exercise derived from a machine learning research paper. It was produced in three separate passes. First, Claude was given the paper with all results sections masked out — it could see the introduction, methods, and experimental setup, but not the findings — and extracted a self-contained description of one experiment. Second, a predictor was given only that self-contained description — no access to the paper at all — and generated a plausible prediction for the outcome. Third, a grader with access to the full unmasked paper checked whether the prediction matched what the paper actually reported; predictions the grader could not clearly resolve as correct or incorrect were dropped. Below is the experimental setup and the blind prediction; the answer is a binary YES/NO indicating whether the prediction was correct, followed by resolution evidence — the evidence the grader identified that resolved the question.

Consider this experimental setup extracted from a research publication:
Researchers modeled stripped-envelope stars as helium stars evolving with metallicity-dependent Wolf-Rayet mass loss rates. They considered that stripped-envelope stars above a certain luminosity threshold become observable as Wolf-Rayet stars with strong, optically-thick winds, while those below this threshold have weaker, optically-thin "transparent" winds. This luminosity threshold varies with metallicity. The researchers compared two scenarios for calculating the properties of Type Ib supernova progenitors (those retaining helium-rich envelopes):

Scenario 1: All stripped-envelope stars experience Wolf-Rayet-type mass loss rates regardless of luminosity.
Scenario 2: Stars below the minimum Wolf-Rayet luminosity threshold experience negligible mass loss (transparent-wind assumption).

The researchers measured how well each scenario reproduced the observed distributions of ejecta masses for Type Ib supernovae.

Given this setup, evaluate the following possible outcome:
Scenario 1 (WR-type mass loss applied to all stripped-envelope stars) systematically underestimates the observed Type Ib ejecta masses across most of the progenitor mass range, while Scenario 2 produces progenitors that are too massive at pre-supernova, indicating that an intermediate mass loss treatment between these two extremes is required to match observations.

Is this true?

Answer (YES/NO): NO